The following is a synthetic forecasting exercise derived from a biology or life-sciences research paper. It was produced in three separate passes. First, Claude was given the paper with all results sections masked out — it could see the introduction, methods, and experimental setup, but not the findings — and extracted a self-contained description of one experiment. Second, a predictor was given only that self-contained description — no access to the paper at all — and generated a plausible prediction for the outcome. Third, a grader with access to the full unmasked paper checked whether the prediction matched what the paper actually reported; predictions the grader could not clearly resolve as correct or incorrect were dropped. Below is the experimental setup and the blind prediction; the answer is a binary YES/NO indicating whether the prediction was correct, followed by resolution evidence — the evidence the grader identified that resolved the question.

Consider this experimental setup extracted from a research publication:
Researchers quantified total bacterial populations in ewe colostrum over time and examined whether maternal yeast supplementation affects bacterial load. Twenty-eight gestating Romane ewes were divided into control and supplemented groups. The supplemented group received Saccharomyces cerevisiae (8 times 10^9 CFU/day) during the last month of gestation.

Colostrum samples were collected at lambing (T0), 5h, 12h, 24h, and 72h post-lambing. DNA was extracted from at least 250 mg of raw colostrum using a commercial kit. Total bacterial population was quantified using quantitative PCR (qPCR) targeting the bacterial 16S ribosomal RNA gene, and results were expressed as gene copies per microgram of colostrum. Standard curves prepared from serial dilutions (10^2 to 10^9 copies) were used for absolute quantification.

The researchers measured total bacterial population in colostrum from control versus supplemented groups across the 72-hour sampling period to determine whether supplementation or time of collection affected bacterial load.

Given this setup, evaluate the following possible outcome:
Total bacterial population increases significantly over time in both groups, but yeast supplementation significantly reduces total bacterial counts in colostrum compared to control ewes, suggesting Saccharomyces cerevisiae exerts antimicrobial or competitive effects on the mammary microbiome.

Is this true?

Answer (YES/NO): NO